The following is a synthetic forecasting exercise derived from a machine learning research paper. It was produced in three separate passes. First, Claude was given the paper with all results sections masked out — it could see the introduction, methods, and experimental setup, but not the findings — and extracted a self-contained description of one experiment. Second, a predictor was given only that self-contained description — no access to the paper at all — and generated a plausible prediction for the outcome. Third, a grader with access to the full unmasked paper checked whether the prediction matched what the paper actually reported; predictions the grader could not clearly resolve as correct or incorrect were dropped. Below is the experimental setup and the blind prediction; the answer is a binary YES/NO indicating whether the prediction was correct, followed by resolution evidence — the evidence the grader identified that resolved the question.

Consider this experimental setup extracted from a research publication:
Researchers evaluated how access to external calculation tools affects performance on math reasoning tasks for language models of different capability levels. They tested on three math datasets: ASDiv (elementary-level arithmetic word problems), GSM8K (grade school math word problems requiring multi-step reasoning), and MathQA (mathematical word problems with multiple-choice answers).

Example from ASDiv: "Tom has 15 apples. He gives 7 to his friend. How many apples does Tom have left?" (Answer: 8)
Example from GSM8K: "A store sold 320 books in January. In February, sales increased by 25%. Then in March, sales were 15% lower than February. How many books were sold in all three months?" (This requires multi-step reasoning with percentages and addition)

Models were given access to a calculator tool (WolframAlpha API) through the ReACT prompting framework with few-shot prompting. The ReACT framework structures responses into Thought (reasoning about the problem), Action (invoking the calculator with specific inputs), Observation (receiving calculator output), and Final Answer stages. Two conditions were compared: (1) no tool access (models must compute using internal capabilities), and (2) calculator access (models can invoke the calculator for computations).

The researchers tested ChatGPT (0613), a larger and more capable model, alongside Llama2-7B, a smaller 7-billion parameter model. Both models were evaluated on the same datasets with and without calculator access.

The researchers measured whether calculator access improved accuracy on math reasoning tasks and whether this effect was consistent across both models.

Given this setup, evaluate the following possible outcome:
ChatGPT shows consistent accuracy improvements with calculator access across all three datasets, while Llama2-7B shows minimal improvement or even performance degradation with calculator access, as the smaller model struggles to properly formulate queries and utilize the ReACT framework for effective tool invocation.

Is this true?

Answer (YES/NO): NO